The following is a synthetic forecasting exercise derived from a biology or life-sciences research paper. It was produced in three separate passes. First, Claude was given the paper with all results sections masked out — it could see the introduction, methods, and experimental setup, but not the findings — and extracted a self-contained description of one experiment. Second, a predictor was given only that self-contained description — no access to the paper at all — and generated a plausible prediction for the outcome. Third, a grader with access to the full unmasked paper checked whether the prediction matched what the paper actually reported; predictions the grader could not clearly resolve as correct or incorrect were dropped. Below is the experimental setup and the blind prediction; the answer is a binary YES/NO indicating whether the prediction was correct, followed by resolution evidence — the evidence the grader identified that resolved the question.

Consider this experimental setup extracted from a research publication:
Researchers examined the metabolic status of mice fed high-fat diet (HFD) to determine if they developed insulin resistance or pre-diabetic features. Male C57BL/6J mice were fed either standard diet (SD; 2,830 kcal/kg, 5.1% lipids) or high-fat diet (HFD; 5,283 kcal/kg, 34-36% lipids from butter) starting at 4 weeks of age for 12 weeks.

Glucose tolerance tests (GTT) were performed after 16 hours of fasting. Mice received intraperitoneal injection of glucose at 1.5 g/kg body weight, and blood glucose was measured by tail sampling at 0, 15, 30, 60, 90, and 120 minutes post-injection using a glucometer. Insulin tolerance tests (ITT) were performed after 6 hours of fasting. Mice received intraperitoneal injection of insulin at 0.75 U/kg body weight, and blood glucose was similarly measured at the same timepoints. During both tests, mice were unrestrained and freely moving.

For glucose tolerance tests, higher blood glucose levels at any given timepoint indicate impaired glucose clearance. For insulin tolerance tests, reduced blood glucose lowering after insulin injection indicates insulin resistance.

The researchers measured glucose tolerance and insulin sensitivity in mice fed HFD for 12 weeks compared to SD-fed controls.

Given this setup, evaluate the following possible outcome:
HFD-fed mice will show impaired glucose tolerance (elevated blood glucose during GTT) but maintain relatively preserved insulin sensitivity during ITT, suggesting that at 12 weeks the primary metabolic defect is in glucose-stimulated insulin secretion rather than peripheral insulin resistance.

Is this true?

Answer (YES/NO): NO